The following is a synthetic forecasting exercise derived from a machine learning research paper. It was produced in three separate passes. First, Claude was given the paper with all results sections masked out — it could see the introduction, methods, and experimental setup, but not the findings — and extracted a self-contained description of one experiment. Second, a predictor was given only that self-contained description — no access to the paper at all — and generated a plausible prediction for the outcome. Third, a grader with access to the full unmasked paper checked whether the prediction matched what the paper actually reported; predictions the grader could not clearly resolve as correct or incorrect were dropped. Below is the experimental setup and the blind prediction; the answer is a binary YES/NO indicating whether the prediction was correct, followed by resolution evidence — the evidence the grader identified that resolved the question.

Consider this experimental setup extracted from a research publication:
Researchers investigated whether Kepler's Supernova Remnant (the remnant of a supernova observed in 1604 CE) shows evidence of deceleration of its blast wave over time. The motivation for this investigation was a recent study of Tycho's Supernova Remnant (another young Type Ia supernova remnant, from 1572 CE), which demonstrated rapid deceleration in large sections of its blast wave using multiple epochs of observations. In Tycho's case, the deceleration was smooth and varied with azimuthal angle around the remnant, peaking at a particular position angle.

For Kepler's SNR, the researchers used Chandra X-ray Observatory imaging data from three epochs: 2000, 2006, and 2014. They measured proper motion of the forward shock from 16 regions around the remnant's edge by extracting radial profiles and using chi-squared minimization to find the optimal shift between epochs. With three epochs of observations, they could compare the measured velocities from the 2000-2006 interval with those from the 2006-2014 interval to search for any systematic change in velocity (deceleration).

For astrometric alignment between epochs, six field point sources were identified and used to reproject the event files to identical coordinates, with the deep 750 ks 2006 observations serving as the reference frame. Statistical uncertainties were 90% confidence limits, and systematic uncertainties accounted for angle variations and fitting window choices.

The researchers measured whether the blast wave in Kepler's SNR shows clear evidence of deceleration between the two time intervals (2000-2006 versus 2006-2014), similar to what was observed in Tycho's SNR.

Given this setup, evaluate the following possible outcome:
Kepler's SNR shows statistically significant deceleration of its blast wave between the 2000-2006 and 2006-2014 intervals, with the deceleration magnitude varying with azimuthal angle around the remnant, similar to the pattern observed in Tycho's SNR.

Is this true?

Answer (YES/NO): NO